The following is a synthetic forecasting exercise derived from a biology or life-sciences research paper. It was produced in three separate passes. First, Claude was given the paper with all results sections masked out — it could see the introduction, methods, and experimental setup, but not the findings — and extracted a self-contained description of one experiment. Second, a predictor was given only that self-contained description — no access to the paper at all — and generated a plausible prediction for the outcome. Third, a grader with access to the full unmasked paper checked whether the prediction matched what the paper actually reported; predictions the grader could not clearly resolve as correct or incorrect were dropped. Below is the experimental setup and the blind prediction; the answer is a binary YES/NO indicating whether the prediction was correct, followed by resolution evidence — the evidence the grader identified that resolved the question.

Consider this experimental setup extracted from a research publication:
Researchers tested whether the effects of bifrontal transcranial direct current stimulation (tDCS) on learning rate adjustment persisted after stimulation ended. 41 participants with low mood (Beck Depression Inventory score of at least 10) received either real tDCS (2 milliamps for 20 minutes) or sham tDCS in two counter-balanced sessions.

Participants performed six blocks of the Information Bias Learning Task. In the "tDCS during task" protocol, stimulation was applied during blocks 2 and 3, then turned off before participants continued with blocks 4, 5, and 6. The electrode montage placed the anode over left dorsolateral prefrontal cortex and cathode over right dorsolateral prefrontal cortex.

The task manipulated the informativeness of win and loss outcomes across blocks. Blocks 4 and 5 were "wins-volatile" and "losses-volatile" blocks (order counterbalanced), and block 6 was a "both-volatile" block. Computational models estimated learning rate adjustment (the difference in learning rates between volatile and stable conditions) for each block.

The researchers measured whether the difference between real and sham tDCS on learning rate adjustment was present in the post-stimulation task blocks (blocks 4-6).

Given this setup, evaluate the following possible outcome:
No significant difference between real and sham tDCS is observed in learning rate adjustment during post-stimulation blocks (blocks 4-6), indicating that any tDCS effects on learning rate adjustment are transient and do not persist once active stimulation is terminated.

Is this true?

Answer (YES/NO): YES